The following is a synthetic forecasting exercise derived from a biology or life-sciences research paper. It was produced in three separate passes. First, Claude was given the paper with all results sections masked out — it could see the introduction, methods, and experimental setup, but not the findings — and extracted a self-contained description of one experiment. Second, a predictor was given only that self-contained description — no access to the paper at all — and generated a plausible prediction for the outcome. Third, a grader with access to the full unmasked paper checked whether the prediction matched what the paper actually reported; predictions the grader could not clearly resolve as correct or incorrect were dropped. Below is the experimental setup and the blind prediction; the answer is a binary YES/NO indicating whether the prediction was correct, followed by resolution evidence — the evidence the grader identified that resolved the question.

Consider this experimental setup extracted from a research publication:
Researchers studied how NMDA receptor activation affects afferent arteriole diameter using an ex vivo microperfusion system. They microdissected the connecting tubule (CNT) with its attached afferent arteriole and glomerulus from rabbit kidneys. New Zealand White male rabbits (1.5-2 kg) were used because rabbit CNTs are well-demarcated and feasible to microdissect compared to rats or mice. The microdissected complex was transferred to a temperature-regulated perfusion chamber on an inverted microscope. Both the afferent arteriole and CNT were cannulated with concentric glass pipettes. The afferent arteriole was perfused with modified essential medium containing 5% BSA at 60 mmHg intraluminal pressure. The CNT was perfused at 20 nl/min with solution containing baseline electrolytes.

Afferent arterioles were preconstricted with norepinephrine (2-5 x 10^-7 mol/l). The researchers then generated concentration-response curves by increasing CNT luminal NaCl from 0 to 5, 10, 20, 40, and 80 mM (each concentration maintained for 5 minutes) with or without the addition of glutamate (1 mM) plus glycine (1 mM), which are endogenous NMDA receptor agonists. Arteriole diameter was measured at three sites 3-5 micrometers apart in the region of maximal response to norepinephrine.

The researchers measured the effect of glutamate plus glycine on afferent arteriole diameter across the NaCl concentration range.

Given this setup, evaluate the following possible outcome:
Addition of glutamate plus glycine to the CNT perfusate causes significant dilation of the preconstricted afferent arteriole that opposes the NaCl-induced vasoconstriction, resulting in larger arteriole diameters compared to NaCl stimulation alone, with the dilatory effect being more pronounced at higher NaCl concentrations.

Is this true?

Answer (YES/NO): NO